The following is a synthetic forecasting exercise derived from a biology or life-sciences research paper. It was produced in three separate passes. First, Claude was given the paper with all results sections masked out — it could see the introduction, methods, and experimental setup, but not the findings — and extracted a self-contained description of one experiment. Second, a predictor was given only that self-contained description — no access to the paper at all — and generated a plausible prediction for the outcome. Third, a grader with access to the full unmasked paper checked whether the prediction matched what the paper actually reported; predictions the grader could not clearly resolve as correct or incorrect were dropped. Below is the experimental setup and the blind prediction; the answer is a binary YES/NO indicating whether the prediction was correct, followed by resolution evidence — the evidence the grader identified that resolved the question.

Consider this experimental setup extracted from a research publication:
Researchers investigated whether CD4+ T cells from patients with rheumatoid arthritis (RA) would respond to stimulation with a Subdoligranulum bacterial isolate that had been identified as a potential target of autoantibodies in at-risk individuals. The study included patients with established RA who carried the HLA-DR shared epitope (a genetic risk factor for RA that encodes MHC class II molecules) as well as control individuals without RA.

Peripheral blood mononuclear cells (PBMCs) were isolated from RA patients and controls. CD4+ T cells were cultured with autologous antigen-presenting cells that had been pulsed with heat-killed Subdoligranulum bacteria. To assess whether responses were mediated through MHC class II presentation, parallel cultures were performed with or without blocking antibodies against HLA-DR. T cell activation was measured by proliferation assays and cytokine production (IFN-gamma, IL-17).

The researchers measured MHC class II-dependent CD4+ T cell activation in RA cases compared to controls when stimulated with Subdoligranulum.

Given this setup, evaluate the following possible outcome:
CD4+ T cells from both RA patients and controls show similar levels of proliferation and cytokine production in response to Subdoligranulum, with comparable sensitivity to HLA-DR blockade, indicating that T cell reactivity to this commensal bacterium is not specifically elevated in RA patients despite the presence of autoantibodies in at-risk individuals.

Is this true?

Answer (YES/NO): NO